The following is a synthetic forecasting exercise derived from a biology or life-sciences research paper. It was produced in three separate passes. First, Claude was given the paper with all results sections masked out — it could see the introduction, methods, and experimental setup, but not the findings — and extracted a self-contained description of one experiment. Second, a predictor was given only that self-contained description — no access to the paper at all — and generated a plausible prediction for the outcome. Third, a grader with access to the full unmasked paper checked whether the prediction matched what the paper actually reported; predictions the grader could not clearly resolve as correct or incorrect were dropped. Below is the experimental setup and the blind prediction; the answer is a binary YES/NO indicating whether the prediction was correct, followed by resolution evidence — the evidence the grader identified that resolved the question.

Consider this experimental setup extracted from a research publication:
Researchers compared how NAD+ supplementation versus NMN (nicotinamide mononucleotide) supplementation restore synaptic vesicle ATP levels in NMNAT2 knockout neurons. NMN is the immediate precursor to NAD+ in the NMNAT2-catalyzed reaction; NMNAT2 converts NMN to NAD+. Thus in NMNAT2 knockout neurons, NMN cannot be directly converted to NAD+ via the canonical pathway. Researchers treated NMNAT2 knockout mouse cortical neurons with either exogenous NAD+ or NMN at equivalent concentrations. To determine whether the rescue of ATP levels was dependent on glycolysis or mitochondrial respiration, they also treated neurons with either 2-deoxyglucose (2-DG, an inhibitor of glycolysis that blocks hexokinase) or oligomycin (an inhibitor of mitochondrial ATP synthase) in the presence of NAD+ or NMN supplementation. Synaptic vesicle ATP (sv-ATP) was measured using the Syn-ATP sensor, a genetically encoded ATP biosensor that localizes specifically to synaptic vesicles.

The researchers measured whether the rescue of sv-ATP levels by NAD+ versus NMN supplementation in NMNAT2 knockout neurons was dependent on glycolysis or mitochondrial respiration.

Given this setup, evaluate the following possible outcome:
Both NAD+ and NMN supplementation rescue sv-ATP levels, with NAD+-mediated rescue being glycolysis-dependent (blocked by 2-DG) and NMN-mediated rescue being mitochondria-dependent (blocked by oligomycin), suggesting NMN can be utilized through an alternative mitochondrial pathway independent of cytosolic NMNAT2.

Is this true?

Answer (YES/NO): YES